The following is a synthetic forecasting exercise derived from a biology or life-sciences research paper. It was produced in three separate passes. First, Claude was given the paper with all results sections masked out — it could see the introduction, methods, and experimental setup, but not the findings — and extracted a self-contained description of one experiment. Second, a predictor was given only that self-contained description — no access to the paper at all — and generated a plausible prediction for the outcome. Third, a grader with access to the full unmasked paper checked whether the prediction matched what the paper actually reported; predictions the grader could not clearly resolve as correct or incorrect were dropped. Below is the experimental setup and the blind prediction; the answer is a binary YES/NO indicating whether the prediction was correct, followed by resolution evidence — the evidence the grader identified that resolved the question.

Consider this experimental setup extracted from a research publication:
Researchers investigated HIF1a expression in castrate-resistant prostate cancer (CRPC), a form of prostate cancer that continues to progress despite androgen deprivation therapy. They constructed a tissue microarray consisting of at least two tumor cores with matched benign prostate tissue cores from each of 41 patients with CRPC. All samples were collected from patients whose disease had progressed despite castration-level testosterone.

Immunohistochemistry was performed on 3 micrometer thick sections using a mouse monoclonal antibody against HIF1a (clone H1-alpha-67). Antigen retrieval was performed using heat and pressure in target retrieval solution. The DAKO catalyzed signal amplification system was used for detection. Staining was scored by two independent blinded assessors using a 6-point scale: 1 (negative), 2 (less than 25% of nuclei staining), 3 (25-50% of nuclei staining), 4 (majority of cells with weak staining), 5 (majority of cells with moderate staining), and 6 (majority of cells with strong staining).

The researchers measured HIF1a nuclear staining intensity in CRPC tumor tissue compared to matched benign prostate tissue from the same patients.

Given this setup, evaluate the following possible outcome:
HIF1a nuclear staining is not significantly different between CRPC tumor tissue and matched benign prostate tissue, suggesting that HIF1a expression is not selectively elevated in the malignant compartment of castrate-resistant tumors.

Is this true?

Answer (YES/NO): NO